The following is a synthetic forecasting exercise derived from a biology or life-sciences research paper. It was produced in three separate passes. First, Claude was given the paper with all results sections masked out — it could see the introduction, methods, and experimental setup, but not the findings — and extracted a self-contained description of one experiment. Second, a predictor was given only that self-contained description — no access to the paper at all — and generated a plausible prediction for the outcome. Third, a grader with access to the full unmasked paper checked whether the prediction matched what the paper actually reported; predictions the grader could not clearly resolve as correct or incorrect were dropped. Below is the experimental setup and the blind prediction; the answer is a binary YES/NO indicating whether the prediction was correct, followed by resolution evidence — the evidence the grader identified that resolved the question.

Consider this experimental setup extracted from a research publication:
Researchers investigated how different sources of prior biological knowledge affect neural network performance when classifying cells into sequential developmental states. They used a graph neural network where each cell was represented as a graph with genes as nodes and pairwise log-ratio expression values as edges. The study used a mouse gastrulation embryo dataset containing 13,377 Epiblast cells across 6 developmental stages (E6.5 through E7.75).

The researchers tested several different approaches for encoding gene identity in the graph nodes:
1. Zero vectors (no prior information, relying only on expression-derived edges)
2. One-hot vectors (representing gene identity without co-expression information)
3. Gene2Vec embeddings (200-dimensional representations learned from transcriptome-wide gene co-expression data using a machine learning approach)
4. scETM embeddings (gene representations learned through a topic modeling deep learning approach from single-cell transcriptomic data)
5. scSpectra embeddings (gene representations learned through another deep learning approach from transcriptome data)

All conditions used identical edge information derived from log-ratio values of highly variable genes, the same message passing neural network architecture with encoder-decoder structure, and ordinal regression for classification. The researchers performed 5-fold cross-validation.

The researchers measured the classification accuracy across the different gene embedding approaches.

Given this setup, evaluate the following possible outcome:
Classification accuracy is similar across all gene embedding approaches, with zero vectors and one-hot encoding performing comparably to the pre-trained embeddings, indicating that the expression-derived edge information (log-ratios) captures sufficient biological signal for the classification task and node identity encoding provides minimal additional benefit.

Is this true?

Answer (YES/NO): NO